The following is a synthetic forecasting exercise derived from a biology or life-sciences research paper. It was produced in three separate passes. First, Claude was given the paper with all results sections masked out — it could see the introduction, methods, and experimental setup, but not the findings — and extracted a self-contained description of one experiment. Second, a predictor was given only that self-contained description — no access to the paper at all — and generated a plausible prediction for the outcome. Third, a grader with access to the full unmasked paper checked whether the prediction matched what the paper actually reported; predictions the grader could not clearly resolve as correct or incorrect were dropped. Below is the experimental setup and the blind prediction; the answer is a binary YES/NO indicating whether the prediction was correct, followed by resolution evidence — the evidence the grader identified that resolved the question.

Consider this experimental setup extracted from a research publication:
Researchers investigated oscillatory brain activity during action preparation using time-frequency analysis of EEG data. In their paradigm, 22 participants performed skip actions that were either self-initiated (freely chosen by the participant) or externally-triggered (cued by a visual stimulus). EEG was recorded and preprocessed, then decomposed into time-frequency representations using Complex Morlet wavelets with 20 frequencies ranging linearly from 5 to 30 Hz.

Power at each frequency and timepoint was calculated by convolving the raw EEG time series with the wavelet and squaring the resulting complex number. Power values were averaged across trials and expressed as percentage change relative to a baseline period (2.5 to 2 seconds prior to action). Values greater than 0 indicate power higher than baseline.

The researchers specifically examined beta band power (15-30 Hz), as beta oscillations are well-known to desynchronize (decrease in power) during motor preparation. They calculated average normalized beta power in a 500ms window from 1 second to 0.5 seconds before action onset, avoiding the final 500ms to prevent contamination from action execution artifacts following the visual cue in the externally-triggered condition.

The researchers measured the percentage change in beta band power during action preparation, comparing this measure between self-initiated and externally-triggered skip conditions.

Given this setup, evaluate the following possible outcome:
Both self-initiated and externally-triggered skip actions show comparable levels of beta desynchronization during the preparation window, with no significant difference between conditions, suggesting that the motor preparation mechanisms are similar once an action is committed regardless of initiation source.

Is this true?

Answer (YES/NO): NO